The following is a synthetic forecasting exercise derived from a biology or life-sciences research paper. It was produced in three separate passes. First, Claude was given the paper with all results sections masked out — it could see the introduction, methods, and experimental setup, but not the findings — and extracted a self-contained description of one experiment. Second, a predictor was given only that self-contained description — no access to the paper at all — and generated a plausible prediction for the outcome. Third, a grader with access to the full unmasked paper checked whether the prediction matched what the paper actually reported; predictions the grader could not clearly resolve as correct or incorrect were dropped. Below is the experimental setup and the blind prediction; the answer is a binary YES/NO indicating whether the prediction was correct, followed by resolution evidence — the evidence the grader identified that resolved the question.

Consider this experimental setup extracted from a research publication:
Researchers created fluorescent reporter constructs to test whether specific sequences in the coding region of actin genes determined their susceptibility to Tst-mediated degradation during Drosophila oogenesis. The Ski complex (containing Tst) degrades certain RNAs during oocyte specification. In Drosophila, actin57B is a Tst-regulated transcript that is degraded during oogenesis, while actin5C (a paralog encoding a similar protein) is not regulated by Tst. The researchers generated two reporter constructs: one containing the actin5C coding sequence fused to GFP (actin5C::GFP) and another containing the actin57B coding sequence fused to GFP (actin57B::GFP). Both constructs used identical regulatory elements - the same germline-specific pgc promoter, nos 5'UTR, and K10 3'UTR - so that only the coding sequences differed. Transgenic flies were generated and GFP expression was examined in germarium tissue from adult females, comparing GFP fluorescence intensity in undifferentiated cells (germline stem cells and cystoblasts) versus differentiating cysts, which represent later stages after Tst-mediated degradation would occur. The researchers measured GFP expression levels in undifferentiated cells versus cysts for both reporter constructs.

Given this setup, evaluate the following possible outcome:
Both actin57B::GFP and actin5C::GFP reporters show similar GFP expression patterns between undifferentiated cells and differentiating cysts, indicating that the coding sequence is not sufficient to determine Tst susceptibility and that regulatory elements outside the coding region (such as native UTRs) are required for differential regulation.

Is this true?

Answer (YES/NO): NO